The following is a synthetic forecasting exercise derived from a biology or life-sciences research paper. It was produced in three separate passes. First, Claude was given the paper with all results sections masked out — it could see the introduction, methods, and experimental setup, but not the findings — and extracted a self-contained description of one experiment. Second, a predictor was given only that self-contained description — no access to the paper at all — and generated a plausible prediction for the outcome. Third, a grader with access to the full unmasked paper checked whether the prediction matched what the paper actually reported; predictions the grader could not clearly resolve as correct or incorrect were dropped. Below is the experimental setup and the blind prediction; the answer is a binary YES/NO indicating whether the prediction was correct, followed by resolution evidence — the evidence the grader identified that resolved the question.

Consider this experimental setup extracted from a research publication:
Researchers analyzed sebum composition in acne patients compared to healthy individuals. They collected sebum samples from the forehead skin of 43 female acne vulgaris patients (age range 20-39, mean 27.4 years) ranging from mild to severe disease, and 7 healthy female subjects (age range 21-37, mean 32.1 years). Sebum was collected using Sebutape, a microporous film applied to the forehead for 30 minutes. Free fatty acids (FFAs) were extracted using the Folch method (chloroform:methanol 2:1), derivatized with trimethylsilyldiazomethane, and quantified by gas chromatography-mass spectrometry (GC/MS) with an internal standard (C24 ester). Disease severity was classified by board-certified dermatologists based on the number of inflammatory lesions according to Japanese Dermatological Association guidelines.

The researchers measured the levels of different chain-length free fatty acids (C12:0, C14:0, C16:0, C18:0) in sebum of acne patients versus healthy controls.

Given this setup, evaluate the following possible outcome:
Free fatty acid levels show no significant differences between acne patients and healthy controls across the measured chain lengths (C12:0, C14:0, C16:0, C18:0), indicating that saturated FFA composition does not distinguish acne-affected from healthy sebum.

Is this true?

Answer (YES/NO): NO